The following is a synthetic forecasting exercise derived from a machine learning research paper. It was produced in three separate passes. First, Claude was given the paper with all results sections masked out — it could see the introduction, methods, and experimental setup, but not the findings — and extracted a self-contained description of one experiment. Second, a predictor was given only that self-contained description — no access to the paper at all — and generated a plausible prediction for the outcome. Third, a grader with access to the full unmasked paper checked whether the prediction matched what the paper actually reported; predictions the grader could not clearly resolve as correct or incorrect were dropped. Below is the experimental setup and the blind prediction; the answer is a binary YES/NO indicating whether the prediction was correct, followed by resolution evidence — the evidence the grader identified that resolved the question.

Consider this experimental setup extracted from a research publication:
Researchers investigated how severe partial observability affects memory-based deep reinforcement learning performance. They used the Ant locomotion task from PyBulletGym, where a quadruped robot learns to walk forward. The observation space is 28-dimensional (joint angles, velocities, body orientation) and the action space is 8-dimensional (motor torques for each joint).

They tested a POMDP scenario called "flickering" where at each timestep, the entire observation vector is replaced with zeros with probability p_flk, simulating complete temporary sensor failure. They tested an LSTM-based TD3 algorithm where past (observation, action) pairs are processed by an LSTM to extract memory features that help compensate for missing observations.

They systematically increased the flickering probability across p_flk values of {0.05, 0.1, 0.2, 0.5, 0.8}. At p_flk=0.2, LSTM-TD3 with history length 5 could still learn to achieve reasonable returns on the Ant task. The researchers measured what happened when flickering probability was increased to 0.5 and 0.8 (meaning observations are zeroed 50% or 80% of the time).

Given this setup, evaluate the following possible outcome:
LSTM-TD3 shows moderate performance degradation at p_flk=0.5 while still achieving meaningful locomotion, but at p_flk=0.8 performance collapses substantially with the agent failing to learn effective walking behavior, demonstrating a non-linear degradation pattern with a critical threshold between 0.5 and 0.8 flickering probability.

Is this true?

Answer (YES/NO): NO